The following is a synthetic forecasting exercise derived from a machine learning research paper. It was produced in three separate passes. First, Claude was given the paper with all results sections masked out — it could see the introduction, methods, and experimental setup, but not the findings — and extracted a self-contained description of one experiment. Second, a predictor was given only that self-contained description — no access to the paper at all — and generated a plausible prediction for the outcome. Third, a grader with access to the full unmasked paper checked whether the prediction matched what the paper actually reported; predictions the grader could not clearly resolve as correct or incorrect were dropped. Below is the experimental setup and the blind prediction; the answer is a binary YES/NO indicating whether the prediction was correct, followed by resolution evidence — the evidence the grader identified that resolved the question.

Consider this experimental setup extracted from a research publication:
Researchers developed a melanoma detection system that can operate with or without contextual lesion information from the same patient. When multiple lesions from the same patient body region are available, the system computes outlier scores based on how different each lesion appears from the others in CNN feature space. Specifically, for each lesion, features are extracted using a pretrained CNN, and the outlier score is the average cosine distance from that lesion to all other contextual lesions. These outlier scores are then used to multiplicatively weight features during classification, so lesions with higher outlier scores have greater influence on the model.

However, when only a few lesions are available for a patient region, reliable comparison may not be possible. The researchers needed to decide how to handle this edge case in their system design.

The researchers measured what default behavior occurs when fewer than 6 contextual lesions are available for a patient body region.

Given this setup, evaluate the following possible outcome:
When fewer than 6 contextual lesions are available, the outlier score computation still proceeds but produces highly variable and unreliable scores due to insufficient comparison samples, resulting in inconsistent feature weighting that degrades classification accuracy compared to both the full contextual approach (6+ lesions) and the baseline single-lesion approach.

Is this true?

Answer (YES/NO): NO